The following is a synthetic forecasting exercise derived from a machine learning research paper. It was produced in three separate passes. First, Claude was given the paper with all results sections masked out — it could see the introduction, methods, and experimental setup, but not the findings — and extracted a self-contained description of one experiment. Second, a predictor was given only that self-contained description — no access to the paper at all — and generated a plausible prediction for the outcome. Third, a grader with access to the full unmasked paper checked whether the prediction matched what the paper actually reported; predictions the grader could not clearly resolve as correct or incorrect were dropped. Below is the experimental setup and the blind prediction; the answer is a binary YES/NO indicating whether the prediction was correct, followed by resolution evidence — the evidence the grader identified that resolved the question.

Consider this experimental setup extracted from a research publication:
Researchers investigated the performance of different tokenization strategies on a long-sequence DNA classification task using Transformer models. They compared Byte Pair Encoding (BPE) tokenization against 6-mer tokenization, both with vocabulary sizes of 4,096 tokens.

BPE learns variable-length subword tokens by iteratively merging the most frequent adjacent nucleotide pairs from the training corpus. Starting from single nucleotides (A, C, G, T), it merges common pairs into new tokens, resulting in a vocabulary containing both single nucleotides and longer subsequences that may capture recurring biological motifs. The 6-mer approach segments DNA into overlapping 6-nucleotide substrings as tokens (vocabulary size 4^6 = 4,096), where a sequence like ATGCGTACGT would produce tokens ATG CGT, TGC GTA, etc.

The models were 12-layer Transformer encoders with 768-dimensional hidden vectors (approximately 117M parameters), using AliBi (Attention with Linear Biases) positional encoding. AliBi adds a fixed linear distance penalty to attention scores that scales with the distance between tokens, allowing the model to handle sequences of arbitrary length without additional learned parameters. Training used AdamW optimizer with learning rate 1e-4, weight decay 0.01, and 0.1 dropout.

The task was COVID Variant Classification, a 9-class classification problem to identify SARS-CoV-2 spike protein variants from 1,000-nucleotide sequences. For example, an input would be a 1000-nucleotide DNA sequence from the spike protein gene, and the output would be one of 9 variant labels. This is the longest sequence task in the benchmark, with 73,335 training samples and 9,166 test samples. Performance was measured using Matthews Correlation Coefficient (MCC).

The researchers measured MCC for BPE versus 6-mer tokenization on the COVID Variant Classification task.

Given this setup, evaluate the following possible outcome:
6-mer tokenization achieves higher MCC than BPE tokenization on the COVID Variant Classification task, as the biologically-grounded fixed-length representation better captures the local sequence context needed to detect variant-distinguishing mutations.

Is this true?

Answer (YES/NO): NO